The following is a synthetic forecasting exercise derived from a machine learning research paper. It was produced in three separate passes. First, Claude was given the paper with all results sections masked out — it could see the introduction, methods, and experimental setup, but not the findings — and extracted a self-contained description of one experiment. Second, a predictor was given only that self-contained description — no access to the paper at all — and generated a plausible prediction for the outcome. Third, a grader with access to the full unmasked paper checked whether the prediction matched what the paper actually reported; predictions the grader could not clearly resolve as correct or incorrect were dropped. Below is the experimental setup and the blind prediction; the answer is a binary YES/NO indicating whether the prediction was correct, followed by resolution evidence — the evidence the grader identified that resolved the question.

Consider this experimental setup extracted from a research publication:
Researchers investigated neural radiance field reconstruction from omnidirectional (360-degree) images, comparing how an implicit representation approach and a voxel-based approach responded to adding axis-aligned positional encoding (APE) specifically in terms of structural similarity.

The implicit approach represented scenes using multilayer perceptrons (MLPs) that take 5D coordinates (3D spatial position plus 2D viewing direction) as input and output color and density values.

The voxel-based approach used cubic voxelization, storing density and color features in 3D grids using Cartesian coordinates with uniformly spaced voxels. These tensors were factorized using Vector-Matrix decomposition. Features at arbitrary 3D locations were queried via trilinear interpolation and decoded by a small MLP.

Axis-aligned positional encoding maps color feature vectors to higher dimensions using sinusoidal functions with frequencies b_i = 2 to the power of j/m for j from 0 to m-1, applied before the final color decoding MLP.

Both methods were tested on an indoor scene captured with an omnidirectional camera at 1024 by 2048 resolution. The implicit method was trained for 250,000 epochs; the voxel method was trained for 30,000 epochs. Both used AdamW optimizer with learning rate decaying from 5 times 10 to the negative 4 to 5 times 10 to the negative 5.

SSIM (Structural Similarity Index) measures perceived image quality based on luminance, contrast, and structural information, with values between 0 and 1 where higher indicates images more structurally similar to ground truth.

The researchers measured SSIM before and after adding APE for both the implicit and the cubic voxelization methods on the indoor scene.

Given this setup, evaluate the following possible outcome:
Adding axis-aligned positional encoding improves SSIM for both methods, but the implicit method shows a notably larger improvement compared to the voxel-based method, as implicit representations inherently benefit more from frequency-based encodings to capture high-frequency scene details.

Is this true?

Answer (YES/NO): NO